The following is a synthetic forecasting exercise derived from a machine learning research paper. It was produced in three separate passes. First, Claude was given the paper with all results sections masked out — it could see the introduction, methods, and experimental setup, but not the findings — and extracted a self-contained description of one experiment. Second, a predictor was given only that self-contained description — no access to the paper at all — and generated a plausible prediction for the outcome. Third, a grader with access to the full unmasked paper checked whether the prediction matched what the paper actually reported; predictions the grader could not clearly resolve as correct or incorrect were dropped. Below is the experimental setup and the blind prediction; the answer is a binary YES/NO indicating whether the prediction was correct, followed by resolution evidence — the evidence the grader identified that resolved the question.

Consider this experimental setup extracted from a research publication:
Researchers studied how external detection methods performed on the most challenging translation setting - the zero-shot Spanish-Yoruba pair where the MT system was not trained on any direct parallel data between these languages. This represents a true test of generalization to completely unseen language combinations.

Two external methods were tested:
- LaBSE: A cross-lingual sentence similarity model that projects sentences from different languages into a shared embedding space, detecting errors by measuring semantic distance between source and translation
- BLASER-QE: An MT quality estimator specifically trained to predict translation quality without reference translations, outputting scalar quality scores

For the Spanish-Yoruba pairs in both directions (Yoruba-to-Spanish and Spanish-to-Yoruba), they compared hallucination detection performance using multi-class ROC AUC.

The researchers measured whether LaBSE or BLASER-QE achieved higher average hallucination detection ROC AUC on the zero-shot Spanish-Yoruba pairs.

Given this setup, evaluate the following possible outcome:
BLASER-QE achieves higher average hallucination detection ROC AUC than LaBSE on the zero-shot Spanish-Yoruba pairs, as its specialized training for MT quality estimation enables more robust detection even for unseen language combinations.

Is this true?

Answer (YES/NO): YES